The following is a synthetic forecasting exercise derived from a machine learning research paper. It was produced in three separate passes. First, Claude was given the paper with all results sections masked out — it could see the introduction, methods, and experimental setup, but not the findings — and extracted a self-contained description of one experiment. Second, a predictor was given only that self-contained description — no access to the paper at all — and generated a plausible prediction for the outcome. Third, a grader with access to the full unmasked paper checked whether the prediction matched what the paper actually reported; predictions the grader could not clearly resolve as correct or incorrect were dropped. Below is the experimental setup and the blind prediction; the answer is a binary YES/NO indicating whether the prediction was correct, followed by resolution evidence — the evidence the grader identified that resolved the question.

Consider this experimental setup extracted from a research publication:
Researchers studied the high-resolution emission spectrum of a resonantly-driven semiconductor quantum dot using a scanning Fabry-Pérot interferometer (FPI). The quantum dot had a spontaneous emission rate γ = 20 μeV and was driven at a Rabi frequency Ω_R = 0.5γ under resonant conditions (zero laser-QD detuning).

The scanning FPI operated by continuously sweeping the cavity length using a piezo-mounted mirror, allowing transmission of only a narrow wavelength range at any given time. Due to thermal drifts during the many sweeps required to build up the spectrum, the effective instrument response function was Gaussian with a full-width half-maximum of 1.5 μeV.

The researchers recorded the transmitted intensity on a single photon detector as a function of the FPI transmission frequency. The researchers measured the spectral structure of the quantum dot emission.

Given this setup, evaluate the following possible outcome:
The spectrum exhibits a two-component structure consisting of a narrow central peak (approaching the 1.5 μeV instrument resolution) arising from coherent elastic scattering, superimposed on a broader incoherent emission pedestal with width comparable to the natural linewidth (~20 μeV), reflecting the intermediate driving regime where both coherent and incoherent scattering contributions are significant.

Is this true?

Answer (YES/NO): YES